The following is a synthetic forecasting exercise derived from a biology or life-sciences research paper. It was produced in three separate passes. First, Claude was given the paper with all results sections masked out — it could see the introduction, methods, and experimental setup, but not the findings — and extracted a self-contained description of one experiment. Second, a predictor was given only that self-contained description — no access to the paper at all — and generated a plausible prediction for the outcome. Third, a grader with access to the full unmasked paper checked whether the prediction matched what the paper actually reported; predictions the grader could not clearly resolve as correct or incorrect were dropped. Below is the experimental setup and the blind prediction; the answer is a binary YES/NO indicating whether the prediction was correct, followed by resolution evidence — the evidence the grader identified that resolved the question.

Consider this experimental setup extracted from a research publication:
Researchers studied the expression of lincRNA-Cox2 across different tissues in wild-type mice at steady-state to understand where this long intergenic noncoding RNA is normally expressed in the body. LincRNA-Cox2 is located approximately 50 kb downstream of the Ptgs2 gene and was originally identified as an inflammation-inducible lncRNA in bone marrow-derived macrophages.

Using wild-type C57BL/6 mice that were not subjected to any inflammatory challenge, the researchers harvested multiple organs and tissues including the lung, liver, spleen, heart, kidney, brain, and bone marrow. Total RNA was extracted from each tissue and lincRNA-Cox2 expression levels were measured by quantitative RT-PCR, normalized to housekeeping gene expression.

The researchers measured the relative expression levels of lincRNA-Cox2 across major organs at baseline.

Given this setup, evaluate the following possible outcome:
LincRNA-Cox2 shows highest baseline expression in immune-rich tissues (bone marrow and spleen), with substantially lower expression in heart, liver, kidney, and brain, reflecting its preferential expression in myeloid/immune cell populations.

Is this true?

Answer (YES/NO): NO